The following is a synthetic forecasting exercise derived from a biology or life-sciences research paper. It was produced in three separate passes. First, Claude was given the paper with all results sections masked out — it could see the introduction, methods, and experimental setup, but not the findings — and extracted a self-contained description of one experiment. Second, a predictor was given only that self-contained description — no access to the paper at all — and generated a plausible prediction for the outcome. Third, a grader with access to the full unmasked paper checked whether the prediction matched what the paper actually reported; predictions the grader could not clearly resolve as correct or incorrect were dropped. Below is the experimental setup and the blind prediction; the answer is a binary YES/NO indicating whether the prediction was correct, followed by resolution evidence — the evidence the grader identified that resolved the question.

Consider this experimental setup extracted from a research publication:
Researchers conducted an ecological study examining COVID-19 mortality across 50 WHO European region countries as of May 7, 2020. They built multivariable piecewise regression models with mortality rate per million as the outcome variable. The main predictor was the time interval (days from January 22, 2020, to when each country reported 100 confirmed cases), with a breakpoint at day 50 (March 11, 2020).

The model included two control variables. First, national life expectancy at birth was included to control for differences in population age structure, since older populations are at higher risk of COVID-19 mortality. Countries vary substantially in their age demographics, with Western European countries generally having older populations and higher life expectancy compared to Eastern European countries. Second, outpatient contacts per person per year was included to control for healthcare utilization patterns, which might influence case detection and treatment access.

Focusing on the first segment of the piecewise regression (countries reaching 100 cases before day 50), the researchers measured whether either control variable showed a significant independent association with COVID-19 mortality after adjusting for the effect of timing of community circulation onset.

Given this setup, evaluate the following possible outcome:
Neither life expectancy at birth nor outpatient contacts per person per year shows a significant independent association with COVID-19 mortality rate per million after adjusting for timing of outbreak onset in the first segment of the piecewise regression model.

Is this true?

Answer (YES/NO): YES